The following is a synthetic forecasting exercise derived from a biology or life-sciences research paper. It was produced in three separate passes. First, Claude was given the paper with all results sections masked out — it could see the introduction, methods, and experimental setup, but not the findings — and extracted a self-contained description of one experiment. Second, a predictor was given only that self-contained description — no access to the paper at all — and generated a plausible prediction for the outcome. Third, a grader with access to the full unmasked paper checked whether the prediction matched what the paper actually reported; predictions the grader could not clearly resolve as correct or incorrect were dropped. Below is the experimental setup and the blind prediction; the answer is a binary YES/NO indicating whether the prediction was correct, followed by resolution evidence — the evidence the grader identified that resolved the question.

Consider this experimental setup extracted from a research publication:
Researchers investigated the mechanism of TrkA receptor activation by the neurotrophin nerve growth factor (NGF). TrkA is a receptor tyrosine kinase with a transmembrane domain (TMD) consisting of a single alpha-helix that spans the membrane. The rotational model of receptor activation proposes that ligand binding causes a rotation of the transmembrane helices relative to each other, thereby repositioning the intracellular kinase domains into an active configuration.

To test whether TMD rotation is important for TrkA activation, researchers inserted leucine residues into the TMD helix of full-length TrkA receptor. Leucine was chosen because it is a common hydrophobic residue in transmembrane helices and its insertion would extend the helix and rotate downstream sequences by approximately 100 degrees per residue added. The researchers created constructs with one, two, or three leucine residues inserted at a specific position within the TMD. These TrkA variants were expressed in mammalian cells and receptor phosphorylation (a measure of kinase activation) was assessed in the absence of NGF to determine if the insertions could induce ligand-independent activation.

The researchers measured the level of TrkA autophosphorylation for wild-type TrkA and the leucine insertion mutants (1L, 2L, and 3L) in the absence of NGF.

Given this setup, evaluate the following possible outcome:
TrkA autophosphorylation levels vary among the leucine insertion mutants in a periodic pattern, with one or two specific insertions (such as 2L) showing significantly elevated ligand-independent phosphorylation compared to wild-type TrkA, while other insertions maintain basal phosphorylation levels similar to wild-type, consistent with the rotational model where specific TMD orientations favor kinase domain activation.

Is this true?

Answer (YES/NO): NO